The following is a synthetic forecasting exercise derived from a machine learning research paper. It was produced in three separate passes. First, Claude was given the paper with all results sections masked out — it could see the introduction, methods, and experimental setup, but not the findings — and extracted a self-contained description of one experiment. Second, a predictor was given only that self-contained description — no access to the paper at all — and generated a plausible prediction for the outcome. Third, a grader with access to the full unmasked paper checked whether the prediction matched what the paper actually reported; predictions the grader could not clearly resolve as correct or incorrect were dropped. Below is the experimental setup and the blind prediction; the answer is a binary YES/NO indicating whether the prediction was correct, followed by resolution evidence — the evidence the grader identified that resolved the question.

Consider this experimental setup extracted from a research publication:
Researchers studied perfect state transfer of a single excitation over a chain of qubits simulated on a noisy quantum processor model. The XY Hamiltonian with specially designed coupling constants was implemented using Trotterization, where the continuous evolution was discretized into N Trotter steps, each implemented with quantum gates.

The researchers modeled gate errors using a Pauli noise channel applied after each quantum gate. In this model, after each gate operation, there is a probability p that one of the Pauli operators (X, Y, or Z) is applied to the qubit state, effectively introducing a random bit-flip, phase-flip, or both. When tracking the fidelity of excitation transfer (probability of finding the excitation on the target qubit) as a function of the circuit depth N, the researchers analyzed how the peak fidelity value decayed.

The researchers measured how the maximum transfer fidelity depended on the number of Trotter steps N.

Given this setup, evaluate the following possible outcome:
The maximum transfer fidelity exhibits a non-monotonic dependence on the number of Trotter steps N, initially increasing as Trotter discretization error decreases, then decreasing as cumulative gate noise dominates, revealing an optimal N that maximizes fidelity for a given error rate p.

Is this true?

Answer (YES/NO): NO